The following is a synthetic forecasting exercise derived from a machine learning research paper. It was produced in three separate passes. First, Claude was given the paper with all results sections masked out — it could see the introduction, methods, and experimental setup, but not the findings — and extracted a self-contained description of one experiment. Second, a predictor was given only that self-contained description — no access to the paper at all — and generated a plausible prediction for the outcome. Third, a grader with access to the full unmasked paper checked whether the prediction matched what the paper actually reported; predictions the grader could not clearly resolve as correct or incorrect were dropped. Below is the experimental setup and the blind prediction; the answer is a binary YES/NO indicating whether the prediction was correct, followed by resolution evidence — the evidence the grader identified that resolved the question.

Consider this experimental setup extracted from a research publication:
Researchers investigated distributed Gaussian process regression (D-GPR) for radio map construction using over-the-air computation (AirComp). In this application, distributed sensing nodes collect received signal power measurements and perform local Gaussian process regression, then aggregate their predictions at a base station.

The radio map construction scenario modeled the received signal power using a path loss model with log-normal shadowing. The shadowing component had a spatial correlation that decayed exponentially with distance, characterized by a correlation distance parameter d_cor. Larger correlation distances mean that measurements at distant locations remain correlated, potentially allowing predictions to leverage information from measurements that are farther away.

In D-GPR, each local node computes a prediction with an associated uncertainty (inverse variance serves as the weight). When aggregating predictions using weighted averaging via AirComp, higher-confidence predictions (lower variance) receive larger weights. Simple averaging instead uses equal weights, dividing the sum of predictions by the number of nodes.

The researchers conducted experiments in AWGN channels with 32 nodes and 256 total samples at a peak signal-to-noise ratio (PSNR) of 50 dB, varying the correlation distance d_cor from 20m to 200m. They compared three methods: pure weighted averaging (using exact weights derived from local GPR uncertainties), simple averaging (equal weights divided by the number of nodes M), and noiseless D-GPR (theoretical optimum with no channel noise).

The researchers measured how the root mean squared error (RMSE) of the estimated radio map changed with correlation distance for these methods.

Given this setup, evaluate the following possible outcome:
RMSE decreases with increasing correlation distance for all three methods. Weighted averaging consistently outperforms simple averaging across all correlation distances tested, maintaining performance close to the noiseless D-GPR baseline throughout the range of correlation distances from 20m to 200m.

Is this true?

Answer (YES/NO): YES